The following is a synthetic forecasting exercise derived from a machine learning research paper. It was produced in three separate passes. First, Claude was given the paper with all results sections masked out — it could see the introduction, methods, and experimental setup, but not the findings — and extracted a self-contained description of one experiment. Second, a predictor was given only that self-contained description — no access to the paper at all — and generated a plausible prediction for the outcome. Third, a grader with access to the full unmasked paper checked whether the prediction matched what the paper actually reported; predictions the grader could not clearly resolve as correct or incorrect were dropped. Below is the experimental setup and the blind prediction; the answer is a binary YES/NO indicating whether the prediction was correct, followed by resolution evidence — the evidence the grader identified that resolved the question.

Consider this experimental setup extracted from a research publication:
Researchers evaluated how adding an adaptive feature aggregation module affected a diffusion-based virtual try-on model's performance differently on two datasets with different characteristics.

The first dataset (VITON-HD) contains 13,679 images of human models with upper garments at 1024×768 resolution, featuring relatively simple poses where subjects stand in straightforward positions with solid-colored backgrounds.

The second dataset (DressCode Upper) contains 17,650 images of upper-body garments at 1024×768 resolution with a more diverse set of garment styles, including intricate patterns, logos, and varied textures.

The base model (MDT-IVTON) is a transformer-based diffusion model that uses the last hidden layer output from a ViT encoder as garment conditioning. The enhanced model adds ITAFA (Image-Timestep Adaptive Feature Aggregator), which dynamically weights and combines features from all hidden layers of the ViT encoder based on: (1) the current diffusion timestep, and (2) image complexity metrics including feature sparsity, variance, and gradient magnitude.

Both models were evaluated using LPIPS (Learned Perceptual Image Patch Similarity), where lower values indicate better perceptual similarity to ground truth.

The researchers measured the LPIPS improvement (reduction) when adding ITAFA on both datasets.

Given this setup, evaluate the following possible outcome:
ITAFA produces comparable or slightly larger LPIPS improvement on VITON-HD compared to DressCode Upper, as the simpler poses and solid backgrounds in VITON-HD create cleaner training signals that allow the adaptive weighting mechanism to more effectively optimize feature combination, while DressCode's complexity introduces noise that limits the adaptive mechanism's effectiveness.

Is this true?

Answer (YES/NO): NO